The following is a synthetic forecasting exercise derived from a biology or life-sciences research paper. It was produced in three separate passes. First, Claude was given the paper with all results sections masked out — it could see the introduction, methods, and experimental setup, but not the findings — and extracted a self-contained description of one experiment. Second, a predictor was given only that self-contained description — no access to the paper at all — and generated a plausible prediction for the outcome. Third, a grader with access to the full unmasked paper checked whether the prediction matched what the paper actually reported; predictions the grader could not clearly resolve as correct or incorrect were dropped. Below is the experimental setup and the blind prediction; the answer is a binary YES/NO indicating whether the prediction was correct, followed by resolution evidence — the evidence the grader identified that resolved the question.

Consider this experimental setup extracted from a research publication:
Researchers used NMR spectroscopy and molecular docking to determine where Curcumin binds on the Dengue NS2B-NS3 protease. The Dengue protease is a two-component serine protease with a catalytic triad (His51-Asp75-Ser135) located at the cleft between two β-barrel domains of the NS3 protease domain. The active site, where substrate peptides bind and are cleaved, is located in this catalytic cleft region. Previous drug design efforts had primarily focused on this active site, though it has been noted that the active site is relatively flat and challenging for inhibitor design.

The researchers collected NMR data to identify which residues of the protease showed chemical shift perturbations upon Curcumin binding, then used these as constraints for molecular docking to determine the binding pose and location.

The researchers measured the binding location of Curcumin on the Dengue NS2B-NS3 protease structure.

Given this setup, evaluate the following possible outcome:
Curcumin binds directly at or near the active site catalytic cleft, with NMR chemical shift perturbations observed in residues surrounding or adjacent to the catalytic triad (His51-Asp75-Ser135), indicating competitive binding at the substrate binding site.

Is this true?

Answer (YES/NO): NO